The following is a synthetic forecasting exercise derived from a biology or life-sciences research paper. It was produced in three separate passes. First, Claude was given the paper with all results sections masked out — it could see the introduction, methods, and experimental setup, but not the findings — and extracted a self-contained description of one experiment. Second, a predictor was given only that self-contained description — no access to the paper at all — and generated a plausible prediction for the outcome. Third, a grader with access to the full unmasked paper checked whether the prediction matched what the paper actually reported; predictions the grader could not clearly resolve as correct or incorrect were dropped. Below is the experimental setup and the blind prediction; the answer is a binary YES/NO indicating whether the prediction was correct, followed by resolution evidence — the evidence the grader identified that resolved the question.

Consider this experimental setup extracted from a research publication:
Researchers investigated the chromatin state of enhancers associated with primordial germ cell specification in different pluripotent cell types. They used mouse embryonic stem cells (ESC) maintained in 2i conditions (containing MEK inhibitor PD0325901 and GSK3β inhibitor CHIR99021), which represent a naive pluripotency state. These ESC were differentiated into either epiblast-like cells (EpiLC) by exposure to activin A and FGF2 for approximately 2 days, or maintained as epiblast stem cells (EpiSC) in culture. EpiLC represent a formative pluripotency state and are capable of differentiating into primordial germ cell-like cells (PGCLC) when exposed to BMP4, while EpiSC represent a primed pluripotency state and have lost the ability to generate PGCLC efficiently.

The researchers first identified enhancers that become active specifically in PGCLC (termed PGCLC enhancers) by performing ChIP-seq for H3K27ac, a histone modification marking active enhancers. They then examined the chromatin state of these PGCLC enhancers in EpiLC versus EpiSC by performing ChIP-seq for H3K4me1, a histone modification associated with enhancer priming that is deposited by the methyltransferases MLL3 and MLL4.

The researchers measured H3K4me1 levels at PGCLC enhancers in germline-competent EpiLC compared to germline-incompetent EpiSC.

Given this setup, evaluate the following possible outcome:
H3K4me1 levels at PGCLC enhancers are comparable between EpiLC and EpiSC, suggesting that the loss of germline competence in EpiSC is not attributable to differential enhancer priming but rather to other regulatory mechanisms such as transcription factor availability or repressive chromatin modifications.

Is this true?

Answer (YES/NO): NO